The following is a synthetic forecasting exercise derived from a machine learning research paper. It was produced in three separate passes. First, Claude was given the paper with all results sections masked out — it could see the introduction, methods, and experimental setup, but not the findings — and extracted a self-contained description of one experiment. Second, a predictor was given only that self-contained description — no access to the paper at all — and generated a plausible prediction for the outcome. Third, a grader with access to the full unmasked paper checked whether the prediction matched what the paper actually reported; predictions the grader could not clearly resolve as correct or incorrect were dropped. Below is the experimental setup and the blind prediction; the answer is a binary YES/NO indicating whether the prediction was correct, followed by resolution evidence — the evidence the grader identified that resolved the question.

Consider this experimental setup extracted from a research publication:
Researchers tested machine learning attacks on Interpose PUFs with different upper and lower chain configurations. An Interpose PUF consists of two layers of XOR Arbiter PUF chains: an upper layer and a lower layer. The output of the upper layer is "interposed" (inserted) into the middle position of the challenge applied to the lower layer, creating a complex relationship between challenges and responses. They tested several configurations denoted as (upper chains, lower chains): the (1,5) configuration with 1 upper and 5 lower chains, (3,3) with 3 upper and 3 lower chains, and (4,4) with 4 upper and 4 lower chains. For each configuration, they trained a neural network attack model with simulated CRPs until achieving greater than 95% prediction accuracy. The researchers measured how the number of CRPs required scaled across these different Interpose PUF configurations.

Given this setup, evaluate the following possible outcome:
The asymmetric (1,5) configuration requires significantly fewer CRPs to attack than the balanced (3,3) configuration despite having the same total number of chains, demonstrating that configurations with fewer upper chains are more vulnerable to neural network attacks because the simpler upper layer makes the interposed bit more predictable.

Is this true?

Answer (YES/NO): NO